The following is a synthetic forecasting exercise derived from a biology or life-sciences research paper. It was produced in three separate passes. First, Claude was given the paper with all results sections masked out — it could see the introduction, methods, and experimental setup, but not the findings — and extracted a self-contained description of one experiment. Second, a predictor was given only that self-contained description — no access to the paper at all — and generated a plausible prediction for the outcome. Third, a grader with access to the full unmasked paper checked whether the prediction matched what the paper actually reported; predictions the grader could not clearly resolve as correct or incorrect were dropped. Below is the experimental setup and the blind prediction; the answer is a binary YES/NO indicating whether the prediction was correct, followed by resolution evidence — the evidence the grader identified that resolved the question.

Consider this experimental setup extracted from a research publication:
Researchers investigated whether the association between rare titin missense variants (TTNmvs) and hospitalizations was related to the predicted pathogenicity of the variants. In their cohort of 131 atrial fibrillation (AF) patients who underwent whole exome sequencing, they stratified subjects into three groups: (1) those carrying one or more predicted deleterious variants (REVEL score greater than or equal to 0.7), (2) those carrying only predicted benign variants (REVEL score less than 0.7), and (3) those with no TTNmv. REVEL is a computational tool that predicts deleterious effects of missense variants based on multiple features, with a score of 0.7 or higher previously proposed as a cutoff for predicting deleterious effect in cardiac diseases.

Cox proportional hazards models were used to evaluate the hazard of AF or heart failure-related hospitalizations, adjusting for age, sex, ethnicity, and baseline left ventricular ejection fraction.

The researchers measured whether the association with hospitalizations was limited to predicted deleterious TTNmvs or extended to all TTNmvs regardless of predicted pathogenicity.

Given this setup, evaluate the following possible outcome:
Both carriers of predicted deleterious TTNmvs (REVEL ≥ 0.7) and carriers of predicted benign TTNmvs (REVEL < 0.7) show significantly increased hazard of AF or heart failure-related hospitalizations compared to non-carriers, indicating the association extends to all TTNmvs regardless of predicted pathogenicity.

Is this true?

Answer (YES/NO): NO